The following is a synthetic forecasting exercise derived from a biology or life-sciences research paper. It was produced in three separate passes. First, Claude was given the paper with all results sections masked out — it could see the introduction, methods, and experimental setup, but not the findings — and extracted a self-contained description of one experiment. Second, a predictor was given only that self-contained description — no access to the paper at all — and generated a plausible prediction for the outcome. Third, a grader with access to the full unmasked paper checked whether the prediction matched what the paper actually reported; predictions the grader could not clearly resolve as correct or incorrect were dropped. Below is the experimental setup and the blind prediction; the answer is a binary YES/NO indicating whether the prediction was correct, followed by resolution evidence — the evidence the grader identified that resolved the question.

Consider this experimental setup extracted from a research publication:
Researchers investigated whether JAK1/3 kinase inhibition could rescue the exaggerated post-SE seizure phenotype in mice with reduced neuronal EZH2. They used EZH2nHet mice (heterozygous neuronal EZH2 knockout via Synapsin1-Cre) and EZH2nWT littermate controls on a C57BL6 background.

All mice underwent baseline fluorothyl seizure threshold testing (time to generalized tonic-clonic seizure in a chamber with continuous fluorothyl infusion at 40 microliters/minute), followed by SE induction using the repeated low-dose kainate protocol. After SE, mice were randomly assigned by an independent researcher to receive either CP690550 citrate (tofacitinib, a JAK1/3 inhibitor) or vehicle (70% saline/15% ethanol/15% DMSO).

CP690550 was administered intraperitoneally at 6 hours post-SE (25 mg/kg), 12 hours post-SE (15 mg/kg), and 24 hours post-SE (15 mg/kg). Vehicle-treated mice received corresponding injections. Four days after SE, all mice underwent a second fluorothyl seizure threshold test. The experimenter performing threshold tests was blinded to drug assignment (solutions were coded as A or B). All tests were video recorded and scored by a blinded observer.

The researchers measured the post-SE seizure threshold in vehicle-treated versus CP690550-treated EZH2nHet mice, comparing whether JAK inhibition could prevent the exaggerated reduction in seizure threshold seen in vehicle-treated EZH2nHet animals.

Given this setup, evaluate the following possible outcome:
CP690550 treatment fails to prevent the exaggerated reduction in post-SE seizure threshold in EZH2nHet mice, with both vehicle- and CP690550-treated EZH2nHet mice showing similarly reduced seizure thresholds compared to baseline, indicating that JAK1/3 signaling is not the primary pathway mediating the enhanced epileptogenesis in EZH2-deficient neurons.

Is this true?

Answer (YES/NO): NO